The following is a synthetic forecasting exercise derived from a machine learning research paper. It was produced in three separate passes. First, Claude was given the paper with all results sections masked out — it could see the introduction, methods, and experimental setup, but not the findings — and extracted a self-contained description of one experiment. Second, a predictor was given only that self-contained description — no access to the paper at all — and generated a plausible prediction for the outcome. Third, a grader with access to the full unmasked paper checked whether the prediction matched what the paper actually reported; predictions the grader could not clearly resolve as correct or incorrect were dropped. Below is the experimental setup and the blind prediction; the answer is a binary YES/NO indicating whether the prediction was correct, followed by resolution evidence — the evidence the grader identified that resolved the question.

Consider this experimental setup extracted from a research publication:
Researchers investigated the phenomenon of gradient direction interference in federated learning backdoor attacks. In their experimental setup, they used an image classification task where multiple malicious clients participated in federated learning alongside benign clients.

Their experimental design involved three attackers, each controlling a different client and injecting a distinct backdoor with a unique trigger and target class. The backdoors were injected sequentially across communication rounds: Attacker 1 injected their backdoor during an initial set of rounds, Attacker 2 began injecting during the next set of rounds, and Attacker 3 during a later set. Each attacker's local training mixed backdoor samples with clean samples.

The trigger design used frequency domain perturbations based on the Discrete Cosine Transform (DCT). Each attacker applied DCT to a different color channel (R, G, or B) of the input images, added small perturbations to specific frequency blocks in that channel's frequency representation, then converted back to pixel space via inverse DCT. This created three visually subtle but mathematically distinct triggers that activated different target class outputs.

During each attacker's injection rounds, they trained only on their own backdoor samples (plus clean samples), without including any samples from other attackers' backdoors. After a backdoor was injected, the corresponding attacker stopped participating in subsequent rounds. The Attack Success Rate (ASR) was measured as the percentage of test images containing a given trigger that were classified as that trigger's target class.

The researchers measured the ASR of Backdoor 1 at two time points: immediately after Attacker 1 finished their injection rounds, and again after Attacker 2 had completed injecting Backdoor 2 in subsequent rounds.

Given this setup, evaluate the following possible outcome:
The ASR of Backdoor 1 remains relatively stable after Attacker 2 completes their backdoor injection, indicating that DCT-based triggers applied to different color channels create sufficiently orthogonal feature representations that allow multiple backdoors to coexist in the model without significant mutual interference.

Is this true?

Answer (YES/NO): NO